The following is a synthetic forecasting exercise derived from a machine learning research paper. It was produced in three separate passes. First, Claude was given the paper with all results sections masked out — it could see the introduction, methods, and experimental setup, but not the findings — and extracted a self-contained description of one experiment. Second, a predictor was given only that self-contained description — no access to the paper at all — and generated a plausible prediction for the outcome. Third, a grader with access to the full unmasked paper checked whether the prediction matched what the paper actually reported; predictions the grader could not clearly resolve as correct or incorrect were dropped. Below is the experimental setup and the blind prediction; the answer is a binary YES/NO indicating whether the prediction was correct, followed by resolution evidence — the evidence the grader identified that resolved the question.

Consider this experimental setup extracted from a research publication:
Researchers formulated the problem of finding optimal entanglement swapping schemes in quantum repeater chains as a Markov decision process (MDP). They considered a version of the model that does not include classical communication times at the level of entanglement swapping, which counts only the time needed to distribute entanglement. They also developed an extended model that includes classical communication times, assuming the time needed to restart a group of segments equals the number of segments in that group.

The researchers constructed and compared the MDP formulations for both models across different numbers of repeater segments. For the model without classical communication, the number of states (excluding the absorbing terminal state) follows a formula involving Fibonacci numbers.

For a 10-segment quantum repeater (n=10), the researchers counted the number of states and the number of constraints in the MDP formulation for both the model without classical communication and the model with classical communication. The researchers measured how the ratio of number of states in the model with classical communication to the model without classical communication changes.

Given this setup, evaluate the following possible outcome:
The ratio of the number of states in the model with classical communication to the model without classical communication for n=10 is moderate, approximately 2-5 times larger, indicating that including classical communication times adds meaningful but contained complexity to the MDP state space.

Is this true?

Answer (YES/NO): NO